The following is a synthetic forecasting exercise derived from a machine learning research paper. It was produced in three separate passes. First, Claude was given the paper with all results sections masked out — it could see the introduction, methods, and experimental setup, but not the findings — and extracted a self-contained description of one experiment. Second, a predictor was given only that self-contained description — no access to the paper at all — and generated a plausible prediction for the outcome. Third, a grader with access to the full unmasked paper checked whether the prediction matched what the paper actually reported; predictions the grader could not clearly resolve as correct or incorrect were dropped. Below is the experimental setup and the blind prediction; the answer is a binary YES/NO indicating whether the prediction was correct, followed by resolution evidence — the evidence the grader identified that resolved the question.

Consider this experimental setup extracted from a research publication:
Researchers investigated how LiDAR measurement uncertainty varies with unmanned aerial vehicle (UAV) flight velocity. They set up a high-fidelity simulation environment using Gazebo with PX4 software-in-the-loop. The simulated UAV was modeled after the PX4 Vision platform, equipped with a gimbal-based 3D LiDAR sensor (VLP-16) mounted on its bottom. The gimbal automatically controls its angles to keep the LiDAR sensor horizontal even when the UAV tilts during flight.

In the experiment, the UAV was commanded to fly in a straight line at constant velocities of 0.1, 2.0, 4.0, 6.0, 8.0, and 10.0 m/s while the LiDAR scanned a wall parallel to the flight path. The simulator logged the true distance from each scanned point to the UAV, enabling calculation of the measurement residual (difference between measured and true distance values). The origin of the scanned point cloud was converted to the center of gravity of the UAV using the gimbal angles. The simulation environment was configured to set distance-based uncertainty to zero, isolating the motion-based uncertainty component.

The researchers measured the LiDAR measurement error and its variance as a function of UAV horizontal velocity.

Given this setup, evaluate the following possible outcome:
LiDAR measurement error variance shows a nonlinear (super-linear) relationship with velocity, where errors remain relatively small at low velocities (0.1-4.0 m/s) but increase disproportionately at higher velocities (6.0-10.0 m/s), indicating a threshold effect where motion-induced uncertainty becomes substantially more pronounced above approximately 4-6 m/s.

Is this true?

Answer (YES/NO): NO